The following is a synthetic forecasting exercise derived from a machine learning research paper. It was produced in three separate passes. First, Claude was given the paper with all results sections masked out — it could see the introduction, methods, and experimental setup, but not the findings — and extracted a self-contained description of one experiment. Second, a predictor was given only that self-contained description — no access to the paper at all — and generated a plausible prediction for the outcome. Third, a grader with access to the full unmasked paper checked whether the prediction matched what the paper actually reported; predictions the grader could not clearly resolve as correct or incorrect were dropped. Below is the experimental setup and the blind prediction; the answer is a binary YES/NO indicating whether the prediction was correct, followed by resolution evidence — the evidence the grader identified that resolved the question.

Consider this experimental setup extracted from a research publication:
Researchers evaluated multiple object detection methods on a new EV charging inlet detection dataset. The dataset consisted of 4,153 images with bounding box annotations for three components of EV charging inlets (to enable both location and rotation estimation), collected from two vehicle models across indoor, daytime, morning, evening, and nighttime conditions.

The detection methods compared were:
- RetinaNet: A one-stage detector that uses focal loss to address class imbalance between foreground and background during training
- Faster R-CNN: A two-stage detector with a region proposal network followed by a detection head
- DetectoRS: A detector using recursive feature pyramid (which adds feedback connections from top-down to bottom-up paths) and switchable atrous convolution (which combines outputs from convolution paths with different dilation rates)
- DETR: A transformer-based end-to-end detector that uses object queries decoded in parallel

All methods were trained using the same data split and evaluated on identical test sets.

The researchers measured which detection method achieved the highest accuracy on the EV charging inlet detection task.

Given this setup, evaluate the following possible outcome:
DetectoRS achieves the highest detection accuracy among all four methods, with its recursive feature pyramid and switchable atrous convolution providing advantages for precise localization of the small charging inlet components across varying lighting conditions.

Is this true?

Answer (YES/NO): YES